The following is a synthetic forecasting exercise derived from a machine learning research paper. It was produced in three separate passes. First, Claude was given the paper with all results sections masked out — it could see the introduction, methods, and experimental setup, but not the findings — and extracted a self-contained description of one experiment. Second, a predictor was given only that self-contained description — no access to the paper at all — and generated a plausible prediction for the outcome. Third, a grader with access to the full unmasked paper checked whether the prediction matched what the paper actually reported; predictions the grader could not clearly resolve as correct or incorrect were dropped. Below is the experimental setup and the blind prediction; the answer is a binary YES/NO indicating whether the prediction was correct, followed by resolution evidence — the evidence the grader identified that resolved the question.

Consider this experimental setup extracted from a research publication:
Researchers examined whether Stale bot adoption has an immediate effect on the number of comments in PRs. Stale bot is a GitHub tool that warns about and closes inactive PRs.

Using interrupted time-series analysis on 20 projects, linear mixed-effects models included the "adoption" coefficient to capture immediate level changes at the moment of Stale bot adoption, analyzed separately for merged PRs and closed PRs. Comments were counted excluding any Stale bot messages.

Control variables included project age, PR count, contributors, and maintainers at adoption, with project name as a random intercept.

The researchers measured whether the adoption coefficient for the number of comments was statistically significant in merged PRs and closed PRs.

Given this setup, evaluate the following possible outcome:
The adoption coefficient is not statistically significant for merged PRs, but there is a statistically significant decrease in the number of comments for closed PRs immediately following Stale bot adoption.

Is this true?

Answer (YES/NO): NO